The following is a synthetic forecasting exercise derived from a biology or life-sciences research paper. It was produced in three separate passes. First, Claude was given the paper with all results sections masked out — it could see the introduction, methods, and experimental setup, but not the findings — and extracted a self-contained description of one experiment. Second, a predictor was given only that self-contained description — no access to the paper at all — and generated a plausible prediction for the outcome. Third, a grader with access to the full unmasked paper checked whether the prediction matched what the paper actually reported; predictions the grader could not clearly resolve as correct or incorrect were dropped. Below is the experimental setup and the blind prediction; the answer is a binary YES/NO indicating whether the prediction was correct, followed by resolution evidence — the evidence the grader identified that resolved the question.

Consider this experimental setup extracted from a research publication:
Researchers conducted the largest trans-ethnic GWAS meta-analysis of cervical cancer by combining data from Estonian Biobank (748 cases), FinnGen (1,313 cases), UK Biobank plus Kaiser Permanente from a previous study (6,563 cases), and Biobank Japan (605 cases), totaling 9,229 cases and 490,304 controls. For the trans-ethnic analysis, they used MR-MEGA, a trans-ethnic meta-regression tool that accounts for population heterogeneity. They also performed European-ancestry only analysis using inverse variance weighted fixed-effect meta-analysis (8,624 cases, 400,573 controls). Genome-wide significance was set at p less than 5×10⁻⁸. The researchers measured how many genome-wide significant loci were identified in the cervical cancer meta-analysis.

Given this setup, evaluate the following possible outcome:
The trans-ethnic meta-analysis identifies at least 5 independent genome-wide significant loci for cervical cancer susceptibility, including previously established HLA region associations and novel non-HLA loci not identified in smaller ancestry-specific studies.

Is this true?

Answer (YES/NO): YES